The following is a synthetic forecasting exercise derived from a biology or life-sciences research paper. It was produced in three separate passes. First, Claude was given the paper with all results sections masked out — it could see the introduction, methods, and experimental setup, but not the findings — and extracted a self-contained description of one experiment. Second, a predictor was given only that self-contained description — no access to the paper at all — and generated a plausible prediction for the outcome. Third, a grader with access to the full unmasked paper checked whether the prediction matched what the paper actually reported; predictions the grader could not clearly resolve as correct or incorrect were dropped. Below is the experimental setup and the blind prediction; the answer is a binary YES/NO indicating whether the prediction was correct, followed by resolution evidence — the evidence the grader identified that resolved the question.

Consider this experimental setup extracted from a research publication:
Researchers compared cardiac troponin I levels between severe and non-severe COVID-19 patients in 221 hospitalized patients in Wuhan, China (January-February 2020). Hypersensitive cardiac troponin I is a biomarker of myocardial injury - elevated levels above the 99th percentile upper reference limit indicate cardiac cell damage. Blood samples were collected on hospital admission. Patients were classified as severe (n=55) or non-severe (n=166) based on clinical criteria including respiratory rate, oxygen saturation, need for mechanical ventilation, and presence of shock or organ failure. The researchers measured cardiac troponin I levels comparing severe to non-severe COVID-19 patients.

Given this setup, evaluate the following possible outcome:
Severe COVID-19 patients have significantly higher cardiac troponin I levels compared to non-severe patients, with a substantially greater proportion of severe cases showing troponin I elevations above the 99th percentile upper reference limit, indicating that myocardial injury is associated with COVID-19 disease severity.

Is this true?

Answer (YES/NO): YES